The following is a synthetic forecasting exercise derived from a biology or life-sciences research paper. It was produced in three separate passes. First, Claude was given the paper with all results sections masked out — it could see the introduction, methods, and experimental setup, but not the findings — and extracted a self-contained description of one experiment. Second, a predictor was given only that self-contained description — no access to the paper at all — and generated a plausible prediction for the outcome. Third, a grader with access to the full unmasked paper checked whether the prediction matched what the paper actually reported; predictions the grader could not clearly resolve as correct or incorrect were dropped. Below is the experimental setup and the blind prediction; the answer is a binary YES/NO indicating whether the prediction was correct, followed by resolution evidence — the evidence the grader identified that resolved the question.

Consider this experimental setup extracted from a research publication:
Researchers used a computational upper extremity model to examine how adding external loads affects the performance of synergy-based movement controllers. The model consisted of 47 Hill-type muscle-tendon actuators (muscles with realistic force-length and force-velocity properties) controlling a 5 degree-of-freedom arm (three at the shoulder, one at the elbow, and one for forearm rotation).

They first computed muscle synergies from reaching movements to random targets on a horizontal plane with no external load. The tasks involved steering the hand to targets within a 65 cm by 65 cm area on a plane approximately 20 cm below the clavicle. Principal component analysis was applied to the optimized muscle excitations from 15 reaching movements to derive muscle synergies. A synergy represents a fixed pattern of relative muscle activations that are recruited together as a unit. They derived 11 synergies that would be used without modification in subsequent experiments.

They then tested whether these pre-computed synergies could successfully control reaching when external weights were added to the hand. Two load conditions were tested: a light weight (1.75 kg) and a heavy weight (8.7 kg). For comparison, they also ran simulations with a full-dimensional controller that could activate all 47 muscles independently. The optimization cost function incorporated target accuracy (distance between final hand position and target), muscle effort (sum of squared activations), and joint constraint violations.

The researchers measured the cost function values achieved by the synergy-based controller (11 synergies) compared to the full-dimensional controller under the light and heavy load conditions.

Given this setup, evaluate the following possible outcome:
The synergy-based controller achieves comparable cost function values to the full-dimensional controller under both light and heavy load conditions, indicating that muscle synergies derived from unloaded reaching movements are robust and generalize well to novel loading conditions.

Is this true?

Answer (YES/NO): NO